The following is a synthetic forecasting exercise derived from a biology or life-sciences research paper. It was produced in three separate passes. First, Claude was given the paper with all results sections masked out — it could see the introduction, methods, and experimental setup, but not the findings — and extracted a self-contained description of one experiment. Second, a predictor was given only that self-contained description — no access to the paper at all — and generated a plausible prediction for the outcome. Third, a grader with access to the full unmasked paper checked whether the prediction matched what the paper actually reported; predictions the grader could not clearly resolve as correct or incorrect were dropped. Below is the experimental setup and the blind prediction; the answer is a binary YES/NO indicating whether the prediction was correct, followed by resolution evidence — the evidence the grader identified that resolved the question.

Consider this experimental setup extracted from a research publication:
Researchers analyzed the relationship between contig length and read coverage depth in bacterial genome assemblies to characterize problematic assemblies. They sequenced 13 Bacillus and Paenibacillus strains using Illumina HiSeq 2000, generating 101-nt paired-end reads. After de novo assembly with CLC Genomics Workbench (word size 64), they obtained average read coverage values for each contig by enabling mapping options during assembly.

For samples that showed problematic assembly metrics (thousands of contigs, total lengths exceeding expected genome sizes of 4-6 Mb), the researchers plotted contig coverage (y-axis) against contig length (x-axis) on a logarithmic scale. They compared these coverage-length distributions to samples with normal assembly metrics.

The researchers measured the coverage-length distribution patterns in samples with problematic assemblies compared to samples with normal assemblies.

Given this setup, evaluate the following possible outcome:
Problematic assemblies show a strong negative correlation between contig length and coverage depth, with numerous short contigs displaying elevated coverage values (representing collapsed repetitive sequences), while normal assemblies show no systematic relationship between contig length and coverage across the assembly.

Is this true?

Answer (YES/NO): NO